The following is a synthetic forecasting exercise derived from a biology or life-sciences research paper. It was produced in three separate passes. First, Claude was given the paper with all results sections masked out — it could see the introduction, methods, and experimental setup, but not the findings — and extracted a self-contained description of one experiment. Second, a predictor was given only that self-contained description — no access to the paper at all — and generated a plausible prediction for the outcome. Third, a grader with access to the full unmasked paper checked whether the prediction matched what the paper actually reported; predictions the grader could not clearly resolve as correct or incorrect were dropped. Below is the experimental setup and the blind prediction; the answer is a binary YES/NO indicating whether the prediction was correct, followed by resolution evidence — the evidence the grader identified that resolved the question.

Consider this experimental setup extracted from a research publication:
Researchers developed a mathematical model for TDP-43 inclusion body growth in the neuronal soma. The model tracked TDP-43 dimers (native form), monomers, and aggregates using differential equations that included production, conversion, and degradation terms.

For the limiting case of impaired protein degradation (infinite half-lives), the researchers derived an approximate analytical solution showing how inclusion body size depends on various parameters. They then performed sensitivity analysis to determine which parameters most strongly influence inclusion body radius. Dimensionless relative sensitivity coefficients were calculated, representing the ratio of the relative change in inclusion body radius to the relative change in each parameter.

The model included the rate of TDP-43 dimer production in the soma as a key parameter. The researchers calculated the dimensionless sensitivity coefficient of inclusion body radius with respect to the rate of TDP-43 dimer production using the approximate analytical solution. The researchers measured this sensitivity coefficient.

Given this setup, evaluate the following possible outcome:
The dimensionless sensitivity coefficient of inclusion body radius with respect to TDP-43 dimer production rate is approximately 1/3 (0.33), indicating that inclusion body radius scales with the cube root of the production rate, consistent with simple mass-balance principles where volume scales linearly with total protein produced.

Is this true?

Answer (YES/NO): YES